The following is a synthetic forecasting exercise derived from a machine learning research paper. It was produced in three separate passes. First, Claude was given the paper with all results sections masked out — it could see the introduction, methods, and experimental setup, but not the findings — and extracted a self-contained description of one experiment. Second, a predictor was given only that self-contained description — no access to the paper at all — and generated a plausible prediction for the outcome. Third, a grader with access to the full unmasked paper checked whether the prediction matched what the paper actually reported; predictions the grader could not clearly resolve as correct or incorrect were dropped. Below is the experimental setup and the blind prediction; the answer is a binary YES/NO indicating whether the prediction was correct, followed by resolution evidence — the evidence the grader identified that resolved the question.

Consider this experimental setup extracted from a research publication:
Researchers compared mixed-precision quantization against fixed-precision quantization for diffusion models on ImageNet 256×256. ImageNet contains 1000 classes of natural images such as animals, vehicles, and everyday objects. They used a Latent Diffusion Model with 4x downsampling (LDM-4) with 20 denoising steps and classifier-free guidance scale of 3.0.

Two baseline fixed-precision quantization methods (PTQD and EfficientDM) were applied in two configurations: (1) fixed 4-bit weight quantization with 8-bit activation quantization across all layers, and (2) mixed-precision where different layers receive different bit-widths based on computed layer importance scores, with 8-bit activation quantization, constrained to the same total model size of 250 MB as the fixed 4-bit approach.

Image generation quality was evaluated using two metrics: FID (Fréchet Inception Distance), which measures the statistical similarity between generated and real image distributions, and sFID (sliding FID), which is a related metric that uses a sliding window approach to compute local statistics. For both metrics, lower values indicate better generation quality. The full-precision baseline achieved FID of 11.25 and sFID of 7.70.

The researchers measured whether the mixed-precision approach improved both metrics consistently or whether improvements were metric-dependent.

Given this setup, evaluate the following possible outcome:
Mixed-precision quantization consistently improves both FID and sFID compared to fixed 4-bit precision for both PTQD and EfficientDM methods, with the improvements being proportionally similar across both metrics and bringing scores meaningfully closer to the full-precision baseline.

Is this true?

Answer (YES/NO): NO